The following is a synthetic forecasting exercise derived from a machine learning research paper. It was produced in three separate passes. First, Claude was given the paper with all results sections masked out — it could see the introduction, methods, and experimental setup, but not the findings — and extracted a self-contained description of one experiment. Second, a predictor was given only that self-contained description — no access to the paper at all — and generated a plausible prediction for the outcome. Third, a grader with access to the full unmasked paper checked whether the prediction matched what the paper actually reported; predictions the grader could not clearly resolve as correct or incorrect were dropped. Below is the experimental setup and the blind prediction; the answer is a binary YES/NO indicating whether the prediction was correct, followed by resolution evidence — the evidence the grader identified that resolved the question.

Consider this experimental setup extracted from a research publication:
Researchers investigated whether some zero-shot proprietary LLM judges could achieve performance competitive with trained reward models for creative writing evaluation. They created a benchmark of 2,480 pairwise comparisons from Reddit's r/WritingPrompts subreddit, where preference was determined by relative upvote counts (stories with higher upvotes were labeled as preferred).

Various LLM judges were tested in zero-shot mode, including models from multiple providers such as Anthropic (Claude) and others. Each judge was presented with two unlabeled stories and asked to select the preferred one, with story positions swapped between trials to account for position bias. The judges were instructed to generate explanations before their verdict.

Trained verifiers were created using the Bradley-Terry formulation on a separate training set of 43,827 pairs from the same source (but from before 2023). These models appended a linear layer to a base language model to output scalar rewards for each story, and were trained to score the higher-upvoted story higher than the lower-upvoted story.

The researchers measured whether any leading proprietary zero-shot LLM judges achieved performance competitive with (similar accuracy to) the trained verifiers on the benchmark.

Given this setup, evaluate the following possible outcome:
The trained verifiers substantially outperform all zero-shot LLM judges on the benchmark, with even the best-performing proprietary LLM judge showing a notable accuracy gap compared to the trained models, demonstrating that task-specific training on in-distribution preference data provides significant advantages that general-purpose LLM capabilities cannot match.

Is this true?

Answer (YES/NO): NO